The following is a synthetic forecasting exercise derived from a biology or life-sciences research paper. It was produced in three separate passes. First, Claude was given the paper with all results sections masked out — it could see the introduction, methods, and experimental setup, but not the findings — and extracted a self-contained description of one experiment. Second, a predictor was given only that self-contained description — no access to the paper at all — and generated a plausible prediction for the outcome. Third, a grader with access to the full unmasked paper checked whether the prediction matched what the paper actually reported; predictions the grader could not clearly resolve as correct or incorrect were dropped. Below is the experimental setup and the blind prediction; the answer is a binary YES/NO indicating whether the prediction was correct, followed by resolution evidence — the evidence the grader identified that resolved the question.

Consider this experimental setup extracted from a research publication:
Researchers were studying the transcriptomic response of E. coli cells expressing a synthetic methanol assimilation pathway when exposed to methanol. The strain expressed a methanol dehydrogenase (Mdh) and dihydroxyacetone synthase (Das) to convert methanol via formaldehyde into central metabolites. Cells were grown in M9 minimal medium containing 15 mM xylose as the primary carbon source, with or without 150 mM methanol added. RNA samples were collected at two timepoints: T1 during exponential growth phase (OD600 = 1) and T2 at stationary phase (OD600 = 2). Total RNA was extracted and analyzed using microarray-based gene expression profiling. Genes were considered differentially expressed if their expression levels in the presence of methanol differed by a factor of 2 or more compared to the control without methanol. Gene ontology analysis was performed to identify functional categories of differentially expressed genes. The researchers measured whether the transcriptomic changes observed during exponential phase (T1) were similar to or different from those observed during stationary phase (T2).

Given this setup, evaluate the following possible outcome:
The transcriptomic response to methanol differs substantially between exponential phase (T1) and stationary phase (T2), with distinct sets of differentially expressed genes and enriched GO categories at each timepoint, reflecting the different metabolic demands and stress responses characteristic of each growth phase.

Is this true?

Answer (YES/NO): NO